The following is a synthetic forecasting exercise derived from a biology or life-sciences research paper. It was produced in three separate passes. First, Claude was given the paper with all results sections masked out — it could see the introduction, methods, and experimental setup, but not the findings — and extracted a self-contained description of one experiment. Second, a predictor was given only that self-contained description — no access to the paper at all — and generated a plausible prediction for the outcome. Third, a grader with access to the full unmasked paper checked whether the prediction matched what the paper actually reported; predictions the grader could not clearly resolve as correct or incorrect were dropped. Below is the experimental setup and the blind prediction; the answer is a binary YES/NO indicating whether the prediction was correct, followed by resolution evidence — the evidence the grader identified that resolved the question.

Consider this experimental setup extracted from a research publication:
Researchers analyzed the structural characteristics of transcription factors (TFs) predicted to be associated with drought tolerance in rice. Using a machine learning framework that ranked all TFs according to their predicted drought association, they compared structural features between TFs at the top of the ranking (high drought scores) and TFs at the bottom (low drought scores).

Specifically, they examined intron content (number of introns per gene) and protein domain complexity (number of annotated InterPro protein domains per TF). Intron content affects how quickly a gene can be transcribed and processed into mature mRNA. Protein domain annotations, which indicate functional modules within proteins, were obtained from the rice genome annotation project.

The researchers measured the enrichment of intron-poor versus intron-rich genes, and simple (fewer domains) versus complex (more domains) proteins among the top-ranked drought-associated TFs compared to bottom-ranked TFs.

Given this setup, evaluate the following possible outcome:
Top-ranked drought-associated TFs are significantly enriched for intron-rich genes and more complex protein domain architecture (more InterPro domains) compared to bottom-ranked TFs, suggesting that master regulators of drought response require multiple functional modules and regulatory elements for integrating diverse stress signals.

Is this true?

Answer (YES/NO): NO